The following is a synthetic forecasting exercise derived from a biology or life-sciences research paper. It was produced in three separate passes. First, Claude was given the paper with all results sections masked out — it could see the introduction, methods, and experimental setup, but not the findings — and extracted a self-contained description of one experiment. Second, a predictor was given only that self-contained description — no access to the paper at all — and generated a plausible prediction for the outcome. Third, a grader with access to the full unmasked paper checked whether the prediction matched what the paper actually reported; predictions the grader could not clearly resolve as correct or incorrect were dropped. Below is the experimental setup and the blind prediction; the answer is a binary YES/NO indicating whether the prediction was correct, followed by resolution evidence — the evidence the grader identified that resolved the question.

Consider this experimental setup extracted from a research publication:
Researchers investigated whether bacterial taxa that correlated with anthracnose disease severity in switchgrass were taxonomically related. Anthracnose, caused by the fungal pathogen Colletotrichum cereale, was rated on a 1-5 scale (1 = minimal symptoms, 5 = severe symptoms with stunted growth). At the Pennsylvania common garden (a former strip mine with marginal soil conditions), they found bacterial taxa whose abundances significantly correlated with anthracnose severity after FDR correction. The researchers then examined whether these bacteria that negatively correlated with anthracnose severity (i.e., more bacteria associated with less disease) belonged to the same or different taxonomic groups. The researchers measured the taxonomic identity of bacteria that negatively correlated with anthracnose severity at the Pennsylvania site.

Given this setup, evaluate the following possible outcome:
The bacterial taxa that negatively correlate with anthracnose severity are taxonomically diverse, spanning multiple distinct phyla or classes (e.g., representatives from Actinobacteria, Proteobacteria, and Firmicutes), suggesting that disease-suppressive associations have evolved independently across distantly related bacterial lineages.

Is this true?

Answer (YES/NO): NO